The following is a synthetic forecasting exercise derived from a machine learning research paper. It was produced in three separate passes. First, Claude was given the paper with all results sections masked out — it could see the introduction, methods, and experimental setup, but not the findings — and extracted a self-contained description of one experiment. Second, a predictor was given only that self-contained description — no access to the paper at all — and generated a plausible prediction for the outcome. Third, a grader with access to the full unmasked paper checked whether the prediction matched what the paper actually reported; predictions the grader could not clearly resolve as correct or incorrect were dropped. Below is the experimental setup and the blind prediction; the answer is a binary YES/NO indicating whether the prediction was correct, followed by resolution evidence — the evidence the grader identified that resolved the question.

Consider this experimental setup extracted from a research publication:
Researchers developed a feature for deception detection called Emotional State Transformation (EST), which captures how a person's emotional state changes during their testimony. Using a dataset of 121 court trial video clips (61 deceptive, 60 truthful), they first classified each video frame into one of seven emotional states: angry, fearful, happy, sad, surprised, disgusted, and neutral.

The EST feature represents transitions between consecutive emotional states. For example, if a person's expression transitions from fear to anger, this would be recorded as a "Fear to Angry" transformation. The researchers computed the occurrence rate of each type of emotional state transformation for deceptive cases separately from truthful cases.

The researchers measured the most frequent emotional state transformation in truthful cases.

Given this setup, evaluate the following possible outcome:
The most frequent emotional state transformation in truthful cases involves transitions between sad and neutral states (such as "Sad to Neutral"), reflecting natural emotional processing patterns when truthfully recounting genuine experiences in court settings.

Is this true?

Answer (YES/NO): NO